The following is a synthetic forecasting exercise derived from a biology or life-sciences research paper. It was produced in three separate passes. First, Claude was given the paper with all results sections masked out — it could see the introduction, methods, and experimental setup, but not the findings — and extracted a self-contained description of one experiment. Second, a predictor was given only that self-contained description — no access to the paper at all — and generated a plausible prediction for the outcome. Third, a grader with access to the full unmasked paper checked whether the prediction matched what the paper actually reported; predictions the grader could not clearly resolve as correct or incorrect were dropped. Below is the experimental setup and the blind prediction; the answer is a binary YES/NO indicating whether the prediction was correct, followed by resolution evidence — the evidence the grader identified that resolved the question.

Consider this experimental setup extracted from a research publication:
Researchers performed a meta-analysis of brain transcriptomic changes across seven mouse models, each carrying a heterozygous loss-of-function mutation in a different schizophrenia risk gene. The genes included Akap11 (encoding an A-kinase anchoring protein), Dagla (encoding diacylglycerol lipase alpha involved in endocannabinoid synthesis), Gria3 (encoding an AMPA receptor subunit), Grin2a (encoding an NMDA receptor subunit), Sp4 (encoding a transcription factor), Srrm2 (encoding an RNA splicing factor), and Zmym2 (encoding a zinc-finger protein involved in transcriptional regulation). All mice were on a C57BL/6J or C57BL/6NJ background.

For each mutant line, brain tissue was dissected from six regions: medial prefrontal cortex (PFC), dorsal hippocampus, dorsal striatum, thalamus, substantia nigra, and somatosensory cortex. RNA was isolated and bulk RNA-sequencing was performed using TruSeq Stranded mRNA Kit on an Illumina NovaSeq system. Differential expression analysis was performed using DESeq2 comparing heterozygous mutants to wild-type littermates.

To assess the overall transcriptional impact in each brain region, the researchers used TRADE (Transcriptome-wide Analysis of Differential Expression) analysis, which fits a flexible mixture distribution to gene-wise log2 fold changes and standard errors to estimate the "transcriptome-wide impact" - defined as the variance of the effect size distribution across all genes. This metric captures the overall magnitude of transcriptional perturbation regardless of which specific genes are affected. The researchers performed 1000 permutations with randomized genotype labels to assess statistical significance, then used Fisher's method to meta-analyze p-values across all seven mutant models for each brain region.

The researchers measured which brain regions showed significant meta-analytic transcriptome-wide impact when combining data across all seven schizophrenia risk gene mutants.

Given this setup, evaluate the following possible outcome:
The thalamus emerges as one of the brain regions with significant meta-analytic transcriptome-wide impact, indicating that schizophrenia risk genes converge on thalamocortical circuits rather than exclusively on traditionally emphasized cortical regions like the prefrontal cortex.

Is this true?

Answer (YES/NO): YES